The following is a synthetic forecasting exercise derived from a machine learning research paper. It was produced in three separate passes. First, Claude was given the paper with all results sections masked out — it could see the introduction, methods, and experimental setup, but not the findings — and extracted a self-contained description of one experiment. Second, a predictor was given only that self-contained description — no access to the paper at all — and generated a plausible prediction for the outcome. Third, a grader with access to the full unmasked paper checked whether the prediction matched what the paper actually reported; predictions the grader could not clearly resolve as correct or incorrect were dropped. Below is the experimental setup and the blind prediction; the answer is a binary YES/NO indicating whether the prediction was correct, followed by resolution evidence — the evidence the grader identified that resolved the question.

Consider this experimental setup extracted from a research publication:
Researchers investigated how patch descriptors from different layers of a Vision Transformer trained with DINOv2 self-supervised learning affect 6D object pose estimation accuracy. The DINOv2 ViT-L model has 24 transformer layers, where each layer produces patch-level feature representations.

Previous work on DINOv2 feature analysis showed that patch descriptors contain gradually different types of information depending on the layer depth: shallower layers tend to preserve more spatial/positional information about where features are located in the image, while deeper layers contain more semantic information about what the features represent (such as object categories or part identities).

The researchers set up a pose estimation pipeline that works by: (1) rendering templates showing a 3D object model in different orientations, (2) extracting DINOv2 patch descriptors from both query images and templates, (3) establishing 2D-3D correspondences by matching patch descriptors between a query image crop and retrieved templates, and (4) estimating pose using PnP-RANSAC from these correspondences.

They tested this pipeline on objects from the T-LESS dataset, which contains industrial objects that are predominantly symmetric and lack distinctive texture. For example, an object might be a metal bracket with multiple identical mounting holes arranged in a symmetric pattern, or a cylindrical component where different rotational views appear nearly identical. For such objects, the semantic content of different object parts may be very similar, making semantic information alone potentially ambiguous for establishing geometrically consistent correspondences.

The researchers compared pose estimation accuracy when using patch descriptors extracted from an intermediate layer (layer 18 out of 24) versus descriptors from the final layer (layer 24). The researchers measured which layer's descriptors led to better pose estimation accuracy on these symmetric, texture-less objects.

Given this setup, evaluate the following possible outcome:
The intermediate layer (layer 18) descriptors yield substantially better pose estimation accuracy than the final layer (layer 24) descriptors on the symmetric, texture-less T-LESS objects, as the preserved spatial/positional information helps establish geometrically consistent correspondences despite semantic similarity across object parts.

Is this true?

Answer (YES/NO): YES